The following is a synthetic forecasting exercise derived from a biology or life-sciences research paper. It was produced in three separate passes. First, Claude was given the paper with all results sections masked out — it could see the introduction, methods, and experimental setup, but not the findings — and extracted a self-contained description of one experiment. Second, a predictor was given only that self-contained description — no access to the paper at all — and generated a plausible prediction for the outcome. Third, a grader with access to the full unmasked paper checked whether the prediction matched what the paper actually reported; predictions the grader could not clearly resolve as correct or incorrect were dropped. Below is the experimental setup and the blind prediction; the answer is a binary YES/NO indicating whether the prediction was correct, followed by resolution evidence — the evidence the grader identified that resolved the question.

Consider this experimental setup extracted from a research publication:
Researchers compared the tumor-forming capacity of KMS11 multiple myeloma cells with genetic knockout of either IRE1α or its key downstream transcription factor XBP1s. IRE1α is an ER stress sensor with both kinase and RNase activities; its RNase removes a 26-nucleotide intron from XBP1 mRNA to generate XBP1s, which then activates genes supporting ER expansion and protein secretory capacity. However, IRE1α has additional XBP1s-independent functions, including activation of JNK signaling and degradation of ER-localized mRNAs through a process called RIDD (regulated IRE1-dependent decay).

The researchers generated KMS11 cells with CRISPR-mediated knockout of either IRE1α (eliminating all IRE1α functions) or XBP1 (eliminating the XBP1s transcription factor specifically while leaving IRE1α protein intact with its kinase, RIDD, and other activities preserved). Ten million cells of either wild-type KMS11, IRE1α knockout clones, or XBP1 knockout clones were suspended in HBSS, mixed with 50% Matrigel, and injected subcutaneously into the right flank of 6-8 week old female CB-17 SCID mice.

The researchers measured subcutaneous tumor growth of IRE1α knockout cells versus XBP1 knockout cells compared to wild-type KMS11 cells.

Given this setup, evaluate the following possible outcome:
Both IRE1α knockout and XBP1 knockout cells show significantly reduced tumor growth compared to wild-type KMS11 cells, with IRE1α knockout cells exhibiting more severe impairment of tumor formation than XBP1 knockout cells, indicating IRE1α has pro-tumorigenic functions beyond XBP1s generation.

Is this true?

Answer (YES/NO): NO